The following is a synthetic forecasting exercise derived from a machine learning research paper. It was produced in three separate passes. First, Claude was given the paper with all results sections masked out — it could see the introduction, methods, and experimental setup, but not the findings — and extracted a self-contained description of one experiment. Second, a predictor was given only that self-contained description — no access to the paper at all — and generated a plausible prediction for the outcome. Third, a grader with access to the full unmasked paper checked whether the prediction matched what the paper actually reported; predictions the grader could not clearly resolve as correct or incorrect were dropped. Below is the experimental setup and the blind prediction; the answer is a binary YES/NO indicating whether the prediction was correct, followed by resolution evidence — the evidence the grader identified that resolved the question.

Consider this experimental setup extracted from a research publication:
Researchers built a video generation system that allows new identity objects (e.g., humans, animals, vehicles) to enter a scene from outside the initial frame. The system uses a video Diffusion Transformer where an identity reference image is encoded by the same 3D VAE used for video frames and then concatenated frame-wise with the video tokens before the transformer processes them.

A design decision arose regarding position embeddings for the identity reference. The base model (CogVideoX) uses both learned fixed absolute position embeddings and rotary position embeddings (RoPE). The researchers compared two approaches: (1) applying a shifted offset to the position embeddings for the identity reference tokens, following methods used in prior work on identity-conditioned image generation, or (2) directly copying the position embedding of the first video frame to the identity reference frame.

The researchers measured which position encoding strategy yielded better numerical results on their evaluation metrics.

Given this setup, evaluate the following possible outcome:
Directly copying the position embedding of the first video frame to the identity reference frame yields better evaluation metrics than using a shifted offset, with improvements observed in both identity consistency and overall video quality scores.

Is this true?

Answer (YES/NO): YES